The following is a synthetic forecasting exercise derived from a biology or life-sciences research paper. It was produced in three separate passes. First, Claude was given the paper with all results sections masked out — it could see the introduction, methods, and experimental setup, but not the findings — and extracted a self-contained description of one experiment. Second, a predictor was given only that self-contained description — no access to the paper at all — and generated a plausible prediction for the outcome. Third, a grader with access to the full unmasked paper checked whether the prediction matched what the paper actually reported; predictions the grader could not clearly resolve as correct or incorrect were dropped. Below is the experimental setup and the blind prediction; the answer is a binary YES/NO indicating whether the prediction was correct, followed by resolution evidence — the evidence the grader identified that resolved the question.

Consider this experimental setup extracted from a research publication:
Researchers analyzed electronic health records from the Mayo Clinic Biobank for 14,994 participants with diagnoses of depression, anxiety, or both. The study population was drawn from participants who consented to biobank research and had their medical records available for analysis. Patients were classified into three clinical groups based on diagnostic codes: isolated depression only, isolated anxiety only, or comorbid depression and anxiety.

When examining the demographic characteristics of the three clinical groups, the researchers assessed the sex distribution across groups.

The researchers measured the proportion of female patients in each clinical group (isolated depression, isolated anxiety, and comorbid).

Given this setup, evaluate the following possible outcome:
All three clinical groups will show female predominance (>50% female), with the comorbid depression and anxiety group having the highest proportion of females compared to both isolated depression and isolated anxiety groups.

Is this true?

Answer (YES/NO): YES